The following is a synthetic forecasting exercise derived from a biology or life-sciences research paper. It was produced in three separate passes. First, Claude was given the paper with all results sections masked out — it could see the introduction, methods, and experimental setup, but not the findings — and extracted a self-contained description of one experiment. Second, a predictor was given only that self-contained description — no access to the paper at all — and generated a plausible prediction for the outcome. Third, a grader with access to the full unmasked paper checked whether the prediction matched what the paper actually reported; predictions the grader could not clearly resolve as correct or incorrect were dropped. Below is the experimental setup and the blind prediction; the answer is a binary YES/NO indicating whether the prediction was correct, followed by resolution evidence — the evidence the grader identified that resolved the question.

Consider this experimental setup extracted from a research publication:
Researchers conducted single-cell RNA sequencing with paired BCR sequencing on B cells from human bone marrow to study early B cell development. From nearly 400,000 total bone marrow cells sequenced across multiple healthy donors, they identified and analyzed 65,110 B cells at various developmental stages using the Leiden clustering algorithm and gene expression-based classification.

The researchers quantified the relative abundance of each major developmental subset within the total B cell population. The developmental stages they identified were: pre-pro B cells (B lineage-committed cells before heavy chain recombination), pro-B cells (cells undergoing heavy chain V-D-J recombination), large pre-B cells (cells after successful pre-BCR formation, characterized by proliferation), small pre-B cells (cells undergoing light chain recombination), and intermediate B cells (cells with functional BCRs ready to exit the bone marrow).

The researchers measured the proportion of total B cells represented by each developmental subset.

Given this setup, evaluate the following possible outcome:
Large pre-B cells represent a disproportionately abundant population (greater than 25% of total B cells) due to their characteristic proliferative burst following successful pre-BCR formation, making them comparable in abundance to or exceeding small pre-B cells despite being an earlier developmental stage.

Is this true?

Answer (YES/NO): NO